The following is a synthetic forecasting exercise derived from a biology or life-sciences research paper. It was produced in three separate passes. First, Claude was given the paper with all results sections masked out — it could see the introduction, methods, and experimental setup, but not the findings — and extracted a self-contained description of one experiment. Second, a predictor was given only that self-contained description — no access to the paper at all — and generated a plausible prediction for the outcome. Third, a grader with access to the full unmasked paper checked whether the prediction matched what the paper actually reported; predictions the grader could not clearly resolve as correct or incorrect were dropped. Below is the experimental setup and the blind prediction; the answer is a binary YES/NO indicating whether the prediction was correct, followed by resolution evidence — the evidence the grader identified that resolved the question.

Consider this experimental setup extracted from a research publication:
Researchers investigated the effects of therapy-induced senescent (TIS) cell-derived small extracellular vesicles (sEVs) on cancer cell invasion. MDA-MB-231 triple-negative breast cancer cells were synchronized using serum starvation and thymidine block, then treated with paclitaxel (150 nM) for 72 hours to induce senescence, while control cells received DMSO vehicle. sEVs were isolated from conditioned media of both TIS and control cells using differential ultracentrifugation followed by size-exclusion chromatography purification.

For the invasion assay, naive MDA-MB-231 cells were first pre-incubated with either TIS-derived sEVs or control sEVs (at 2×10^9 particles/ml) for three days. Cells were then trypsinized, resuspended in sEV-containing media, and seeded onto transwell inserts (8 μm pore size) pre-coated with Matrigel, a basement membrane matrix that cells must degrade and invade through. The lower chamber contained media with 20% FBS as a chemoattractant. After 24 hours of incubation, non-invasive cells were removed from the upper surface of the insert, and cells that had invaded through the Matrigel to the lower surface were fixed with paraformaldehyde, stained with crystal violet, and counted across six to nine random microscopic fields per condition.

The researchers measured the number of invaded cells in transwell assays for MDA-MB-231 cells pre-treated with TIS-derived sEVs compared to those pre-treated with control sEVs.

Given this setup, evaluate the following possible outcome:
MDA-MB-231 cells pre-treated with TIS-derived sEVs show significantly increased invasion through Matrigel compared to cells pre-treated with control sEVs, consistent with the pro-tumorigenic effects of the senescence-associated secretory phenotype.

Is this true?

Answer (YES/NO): NO